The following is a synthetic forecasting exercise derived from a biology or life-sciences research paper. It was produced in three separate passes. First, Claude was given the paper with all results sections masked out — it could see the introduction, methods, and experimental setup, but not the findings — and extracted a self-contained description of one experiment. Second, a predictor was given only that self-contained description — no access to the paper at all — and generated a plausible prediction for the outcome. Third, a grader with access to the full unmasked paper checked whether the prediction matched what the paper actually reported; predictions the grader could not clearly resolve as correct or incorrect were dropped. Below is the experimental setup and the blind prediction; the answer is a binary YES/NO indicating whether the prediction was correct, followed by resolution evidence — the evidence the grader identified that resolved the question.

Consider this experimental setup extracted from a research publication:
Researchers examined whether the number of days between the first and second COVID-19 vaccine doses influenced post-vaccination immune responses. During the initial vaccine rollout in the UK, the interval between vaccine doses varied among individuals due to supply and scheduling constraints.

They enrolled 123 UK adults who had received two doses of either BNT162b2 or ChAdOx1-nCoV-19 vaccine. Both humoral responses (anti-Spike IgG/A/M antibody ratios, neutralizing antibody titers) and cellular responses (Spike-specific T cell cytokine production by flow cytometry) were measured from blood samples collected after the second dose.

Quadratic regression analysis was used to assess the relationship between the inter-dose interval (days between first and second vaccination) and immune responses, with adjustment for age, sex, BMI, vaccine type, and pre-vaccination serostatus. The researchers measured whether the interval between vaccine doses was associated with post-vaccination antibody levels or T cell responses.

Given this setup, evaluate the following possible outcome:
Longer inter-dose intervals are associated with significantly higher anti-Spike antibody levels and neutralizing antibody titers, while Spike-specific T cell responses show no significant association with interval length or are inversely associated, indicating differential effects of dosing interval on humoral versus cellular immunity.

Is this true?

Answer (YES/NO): NO